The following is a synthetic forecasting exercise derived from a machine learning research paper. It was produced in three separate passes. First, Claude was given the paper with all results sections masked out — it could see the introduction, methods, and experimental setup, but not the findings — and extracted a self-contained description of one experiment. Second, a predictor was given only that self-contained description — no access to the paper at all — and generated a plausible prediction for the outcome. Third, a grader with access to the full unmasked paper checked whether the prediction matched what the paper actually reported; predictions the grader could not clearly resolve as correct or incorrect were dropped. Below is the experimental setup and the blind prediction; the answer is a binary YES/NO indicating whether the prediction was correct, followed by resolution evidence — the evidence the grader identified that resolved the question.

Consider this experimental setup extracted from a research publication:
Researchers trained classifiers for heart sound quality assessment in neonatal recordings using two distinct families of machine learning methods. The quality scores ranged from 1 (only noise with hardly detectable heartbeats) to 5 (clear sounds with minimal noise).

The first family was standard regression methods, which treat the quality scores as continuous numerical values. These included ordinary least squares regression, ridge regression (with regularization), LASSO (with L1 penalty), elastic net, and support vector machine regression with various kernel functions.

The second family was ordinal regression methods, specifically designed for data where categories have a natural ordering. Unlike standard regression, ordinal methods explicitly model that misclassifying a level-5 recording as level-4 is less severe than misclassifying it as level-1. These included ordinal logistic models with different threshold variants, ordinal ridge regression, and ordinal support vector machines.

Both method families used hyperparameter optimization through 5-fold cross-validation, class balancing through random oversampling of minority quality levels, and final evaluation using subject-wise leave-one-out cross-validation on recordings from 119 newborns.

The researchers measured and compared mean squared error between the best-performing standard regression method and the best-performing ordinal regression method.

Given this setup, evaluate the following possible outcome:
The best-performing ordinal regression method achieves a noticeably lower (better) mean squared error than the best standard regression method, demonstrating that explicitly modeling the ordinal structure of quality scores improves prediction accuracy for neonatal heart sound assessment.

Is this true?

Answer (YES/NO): NO